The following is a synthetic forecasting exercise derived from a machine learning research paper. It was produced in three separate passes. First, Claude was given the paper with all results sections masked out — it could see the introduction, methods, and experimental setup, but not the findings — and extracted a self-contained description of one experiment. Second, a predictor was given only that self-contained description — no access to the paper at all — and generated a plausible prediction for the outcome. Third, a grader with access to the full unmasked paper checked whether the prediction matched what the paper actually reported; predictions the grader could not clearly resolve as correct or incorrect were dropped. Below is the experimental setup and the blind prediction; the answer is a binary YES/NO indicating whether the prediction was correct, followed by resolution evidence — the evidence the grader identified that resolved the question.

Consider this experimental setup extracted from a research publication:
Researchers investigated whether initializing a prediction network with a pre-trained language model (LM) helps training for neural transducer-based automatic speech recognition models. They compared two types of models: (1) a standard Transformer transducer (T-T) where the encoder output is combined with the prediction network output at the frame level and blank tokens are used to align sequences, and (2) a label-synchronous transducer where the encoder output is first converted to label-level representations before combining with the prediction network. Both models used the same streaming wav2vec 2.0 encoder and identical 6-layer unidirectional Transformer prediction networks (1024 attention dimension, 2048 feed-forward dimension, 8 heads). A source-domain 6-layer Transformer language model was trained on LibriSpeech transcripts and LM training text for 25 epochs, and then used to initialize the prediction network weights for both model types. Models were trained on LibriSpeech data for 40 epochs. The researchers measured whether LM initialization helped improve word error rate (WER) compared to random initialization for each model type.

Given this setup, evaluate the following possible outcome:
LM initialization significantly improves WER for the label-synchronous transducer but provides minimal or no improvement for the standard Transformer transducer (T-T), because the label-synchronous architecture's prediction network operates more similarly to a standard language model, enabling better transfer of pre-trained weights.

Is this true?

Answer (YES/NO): NO